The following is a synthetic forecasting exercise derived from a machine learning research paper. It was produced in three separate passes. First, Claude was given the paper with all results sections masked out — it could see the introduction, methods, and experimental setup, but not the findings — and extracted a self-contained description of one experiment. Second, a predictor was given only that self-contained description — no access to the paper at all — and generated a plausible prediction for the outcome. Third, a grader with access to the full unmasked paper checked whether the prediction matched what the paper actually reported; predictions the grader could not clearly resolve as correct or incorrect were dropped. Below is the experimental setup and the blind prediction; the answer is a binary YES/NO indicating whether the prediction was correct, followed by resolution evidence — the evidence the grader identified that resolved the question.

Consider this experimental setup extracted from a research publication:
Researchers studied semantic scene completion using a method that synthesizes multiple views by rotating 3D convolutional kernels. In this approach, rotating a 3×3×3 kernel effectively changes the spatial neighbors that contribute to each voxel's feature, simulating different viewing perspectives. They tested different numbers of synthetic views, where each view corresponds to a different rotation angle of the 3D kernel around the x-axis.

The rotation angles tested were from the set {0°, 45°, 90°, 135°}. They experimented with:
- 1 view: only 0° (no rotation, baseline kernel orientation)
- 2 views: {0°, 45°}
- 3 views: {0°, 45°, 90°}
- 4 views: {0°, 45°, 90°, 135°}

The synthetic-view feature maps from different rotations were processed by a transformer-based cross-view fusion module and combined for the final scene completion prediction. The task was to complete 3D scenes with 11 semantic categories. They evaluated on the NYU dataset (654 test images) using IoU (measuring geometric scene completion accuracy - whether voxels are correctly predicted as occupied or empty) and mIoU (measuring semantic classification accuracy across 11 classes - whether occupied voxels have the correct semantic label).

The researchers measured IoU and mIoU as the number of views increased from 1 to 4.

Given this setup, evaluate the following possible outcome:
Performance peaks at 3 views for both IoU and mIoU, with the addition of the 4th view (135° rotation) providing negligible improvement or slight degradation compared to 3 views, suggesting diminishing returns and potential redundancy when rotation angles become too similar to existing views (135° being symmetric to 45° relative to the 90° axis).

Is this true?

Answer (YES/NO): NO